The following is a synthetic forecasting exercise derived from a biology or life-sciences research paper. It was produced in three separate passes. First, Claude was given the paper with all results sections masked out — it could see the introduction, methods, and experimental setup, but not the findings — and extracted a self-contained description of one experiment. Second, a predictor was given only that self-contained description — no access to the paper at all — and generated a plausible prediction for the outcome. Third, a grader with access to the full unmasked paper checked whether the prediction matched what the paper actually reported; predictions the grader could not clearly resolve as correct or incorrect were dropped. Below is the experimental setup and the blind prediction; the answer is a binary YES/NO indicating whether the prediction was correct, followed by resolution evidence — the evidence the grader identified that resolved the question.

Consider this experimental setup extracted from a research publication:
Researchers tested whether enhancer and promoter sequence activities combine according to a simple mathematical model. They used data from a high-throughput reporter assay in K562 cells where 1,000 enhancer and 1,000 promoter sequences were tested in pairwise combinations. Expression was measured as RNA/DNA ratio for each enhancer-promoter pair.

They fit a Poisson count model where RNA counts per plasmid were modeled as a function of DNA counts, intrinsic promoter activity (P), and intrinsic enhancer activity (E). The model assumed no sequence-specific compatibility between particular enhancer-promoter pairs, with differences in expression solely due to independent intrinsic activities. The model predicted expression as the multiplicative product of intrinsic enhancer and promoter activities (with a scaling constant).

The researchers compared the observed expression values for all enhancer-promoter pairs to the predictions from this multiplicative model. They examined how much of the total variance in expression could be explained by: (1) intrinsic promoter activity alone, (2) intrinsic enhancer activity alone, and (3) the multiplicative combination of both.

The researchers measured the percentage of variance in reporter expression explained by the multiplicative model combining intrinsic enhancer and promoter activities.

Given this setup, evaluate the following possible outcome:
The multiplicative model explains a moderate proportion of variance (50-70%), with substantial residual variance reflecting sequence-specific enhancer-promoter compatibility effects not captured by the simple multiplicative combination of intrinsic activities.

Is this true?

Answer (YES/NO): NO